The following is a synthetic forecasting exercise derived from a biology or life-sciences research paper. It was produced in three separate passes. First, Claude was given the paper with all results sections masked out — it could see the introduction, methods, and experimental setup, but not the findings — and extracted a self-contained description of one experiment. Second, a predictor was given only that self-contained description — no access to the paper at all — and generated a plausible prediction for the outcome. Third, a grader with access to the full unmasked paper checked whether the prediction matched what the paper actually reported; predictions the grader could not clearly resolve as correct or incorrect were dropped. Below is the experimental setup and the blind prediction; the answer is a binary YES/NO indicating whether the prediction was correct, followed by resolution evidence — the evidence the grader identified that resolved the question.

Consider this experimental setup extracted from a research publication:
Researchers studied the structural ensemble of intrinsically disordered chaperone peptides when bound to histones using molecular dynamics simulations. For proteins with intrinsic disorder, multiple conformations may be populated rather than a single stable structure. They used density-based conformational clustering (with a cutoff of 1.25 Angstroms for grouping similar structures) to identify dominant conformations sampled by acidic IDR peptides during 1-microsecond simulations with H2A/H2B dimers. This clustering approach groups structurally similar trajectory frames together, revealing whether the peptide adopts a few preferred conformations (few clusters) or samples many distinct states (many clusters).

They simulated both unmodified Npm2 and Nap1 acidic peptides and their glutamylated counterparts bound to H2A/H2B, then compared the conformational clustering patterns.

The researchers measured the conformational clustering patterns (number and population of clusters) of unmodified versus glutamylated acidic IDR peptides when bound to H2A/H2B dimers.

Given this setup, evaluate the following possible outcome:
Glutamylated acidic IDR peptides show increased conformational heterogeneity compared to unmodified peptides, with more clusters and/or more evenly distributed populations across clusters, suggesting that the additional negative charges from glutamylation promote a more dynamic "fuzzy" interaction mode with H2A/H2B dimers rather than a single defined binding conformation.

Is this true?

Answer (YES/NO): NO